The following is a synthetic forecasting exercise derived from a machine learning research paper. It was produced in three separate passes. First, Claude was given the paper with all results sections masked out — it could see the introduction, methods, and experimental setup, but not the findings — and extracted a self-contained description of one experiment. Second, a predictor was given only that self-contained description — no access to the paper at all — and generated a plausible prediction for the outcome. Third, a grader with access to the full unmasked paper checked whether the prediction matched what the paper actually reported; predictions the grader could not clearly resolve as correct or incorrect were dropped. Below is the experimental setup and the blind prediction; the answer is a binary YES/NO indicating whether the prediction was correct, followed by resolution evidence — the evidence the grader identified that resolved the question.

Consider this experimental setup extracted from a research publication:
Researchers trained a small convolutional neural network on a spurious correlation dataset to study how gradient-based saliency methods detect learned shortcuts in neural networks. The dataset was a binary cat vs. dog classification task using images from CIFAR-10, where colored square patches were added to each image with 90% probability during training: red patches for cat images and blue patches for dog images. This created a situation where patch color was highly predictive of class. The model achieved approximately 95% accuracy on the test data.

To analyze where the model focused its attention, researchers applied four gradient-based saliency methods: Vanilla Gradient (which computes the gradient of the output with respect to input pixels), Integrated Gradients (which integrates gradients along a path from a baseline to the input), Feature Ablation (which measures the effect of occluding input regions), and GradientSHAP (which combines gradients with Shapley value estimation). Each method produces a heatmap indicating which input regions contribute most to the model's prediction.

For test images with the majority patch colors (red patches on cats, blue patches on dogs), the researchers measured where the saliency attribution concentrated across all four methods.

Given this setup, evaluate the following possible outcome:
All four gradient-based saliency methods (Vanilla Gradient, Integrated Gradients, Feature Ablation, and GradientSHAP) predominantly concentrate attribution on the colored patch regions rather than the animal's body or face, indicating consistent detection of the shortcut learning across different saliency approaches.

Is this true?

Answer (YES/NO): YES